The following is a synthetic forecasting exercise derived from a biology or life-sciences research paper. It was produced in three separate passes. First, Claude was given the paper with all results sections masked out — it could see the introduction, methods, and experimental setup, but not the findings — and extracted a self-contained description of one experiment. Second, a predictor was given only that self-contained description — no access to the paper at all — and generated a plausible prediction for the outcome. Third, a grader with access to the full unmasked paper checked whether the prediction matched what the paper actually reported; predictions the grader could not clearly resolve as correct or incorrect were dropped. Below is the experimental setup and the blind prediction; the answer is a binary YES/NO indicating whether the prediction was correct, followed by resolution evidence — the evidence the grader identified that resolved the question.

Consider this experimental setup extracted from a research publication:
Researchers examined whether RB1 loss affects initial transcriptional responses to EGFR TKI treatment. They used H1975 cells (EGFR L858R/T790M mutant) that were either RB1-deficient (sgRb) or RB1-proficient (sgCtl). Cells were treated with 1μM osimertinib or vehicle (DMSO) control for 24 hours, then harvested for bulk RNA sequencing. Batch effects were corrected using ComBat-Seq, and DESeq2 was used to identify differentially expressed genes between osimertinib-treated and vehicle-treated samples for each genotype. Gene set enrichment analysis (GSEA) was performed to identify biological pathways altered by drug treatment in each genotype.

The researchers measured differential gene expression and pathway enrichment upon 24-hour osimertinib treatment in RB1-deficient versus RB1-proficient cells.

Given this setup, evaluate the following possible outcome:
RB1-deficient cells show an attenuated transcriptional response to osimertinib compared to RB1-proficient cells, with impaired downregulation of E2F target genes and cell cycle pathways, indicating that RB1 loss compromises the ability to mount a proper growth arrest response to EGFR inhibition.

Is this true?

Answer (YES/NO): NO